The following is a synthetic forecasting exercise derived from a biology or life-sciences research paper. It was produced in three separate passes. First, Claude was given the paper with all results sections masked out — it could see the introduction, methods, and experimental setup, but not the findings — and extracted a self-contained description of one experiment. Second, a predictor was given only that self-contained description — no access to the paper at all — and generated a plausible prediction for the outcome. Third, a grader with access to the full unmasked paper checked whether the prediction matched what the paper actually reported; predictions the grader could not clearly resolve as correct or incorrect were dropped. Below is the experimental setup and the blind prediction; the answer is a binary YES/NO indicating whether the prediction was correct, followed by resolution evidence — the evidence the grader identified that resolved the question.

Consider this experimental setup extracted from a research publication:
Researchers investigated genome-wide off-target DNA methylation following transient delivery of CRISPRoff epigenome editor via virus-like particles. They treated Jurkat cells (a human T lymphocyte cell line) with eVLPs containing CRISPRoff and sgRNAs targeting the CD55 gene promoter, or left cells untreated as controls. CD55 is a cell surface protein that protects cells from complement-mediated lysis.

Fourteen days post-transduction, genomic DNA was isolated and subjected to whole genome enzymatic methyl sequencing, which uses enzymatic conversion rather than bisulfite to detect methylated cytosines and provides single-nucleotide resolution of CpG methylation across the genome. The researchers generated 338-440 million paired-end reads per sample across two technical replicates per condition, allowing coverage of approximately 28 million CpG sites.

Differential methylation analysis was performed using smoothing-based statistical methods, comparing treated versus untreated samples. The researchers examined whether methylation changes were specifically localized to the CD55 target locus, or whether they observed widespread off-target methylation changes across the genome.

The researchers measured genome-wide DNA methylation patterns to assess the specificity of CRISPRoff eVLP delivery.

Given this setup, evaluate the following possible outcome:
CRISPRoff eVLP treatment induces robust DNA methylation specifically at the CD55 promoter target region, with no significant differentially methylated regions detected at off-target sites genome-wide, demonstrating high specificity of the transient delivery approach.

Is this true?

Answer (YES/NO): NO